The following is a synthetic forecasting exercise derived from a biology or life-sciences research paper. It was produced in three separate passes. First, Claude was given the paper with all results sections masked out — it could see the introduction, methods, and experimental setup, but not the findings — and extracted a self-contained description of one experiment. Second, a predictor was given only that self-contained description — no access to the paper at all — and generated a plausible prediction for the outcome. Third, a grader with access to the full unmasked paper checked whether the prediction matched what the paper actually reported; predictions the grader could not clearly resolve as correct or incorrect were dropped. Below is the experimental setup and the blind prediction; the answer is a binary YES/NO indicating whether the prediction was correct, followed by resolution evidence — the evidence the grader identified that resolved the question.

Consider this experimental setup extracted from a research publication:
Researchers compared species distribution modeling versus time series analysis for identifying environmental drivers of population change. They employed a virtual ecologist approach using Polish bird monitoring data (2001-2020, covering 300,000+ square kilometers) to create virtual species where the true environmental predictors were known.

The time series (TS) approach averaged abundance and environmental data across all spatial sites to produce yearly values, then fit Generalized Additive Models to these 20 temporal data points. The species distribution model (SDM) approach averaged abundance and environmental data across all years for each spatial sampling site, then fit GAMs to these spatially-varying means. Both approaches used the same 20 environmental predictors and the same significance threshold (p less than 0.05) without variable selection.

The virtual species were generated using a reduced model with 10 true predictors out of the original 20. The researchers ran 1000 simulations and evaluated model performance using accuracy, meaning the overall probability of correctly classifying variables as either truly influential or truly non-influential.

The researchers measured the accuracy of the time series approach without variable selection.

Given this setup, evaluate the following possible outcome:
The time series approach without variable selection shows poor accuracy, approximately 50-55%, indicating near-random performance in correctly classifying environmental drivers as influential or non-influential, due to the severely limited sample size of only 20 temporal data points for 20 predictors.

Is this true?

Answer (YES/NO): YES